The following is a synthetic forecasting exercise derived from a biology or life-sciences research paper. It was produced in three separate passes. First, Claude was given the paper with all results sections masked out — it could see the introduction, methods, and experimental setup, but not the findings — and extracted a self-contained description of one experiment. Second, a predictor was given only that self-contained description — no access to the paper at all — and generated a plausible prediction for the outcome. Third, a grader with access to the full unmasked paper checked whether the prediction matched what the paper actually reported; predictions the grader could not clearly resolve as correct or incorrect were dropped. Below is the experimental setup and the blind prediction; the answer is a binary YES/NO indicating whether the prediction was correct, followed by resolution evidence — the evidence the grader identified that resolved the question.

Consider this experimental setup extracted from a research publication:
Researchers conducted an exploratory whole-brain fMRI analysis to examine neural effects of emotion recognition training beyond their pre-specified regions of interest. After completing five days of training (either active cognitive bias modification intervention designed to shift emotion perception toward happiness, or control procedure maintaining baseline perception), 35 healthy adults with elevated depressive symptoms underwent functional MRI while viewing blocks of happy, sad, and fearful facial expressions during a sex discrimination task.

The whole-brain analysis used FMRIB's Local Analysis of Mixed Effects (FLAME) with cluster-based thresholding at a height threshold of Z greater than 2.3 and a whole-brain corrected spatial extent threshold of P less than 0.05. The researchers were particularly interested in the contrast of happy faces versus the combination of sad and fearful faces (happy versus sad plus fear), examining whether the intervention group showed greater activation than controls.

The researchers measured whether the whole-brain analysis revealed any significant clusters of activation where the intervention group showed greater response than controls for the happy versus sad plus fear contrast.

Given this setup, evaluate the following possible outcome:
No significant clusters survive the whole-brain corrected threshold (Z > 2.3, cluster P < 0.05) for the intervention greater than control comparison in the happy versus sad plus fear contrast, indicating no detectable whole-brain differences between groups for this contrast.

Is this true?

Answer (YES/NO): NO